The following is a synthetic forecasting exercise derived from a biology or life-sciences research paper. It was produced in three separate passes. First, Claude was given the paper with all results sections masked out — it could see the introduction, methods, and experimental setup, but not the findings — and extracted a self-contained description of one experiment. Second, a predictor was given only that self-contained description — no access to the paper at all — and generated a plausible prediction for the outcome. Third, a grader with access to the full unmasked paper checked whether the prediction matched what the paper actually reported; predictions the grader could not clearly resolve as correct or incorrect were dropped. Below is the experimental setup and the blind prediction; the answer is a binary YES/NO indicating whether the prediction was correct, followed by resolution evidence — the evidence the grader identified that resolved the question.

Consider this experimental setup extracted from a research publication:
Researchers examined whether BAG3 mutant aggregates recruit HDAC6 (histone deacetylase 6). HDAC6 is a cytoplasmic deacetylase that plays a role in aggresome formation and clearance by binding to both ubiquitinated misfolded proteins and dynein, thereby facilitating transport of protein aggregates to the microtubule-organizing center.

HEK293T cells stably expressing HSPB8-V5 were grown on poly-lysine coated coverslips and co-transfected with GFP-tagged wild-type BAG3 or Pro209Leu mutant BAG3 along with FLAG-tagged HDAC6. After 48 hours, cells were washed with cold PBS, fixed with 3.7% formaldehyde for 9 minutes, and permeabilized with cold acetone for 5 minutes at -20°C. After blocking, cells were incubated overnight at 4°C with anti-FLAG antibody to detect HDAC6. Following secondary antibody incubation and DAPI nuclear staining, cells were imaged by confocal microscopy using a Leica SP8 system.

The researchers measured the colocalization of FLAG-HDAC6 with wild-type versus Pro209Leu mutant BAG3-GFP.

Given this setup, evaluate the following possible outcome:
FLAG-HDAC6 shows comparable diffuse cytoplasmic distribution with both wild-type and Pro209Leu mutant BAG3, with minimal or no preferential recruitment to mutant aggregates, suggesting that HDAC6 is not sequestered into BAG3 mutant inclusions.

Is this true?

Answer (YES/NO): NO